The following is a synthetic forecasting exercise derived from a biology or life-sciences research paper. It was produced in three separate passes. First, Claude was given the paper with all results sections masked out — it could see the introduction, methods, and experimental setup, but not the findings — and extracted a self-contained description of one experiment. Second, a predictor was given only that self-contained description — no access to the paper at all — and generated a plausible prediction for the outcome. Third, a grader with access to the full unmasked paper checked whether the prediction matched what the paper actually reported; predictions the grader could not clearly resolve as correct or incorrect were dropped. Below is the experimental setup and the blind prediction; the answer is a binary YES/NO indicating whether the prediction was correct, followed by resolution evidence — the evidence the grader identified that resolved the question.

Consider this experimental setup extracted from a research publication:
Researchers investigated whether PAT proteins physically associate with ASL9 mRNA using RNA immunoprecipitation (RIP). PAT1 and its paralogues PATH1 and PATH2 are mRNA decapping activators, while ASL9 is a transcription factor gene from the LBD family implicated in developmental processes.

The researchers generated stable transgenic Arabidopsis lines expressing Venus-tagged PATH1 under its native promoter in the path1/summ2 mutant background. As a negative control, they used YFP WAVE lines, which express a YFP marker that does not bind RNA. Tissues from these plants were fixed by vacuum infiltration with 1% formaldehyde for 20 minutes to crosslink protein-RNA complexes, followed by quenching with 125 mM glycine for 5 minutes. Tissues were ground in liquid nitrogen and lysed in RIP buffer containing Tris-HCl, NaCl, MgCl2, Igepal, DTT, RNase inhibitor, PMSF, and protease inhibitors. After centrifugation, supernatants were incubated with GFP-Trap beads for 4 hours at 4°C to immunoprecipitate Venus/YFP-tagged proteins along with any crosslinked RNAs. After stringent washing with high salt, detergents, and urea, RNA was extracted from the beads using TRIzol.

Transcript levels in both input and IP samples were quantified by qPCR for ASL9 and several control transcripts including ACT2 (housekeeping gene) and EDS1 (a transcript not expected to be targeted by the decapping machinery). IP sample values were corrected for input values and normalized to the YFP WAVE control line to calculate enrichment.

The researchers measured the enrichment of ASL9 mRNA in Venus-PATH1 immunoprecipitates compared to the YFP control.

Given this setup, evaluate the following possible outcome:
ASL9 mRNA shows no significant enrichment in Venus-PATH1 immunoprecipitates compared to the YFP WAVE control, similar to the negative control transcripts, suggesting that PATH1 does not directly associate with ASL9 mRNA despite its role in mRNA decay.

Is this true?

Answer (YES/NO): NO